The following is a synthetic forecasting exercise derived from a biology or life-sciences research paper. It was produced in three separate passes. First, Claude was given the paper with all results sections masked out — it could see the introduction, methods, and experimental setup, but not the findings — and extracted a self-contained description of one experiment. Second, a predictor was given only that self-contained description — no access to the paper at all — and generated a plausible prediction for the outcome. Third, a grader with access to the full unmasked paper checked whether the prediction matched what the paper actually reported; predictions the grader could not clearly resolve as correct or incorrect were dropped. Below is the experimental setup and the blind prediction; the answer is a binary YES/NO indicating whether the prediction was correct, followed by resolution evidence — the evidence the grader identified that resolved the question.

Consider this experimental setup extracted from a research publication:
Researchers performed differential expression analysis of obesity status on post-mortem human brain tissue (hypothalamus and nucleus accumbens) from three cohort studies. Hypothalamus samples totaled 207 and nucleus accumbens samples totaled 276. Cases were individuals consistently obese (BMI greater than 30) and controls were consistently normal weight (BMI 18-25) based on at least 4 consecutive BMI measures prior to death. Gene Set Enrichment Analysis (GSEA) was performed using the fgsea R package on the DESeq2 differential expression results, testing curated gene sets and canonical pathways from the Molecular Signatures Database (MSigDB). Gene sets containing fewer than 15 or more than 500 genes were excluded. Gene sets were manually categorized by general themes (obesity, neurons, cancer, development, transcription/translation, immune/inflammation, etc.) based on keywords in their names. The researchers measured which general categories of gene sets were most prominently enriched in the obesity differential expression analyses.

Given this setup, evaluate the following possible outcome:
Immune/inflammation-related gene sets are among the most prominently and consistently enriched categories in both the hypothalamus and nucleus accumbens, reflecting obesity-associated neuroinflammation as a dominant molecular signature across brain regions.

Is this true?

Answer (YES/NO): NO